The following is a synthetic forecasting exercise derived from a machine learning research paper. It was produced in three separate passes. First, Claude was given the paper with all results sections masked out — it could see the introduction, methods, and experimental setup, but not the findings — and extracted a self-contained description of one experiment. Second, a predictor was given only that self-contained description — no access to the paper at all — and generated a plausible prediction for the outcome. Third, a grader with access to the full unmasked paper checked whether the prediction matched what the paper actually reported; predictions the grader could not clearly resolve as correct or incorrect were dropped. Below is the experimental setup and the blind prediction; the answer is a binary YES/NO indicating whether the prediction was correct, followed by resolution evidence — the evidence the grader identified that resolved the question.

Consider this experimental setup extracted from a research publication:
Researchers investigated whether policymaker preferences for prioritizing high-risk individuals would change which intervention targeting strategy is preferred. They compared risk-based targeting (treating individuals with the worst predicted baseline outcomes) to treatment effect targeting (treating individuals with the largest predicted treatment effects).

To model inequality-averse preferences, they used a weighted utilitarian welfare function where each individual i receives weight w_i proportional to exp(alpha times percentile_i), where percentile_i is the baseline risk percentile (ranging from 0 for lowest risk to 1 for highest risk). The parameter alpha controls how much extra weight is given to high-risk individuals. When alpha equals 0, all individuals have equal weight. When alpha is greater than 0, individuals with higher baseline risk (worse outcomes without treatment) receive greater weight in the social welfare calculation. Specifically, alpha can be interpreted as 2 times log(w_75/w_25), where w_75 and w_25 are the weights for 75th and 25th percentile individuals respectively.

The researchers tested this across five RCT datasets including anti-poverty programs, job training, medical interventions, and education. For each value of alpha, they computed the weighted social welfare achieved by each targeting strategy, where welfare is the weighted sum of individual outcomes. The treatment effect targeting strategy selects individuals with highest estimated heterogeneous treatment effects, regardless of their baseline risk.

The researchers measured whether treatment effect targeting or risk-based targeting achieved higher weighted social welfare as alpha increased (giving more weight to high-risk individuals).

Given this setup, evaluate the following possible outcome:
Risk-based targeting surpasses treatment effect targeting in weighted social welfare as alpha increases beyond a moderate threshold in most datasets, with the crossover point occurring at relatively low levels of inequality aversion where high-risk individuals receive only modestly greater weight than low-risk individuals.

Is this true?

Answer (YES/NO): NO